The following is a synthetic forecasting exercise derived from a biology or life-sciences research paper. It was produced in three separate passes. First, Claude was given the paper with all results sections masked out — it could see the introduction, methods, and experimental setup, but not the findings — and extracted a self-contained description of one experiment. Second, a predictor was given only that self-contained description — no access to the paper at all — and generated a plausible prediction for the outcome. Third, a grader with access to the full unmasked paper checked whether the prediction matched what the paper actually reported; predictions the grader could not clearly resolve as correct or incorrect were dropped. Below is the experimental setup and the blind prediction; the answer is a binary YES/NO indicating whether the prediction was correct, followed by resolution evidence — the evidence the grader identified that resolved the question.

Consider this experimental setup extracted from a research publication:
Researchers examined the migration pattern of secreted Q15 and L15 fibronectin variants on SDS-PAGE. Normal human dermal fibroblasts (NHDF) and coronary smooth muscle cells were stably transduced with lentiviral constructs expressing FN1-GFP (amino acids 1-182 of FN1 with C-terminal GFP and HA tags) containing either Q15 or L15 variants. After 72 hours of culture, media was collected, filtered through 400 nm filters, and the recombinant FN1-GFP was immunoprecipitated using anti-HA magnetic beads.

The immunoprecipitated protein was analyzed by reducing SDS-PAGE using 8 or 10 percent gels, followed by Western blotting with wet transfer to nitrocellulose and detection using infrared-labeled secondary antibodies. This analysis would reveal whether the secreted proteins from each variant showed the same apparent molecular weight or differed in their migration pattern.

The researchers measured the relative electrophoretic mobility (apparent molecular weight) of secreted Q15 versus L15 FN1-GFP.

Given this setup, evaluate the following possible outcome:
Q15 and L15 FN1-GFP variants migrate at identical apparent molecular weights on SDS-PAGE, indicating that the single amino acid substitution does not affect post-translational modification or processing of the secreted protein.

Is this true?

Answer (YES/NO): NO